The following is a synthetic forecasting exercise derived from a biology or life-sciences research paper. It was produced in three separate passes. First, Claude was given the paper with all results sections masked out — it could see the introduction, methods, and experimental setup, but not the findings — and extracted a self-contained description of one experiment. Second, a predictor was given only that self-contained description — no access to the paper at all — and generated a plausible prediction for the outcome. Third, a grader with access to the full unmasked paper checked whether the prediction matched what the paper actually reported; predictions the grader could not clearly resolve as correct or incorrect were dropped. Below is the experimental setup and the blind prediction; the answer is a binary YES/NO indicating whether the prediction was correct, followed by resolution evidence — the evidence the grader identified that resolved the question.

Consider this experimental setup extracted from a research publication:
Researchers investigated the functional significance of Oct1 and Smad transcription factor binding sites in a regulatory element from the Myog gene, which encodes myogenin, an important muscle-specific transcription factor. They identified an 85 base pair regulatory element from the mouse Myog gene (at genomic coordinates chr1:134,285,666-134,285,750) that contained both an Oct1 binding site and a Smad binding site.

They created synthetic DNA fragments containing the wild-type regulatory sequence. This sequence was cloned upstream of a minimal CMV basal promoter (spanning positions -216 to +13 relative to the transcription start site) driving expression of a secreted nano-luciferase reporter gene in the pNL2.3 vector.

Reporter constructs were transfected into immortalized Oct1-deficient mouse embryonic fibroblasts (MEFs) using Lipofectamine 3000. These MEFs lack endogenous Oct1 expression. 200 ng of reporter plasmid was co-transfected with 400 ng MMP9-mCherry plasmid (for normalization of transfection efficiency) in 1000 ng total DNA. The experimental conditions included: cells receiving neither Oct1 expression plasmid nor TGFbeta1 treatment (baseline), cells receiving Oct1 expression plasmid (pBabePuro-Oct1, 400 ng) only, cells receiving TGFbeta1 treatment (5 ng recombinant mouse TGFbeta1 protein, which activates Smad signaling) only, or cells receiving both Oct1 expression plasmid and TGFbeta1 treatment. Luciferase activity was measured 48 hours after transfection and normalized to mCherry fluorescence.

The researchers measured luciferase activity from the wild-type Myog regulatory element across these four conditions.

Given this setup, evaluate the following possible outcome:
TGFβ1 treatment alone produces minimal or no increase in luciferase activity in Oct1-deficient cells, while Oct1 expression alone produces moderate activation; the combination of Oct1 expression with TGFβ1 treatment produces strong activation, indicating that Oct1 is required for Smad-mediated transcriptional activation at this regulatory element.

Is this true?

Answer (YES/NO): NO